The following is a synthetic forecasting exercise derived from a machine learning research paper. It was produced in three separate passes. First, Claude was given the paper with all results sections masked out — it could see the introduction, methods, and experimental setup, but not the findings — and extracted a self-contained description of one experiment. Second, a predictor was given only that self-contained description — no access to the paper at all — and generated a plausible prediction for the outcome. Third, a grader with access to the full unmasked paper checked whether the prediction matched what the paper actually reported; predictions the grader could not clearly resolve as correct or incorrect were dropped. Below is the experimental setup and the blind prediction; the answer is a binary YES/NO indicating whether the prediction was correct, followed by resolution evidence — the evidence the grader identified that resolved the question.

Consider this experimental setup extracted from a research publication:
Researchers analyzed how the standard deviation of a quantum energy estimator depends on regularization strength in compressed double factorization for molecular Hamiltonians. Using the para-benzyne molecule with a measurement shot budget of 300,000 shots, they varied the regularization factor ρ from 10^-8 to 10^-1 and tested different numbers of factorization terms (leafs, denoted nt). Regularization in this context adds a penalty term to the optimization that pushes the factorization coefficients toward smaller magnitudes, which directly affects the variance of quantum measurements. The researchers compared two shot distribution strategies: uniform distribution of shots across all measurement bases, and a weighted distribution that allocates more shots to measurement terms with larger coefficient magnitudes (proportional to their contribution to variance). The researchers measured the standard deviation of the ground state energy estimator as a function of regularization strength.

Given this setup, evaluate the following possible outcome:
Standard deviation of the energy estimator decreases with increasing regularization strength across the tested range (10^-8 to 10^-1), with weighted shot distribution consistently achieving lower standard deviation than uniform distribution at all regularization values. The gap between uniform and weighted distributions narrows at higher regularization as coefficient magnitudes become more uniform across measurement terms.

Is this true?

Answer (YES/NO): NO